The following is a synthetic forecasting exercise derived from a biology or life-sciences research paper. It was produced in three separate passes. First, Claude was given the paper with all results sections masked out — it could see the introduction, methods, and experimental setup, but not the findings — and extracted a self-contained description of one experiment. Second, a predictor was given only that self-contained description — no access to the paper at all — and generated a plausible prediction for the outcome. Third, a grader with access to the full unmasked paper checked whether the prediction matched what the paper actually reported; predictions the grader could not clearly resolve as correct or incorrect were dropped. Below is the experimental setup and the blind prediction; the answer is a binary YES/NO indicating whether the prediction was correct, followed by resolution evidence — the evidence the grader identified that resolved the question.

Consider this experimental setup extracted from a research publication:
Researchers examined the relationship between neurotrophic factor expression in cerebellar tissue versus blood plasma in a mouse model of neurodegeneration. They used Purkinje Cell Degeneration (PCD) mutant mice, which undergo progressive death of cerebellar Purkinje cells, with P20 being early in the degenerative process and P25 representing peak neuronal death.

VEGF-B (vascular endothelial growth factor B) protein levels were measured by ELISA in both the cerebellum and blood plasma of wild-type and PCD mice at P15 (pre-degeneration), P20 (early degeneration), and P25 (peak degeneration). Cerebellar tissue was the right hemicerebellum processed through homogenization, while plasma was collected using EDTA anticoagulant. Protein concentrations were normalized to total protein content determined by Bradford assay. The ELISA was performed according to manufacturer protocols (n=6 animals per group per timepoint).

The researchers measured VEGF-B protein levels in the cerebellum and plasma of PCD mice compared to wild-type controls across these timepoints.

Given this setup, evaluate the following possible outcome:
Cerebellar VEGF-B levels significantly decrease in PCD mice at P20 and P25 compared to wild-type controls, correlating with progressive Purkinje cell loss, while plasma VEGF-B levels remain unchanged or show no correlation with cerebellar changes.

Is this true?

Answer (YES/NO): NO